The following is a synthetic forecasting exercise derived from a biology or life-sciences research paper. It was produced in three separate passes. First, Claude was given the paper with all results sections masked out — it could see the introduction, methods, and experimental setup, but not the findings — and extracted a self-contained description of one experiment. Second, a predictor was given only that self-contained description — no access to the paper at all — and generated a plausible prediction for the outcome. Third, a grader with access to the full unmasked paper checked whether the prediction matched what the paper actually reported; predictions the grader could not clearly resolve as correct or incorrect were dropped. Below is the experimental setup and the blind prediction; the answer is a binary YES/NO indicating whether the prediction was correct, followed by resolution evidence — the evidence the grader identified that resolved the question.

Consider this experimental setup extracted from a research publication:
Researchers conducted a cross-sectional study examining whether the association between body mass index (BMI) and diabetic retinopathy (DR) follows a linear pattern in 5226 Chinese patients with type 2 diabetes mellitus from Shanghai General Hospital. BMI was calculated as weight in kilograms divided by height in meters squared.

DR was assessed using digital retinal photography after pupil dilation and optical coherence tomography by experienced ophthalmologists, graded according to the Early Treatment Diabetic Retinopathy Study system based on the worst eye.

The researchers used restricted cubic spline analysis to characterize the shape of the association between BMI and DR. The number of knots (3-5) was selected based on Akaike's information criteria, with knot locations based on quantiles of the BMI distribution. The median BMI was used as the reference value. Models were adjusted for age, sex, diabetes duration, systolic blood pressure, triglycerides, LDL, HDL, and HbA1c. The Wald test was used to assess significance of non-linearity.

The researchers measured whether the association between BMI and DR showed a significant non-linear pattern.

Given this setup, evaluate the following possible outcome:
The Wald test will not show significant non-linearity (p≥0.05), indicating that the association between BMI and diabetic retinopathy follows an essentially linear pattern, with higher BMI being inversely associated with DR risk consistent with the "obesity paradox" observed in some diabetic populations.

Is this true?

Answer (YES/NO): NO